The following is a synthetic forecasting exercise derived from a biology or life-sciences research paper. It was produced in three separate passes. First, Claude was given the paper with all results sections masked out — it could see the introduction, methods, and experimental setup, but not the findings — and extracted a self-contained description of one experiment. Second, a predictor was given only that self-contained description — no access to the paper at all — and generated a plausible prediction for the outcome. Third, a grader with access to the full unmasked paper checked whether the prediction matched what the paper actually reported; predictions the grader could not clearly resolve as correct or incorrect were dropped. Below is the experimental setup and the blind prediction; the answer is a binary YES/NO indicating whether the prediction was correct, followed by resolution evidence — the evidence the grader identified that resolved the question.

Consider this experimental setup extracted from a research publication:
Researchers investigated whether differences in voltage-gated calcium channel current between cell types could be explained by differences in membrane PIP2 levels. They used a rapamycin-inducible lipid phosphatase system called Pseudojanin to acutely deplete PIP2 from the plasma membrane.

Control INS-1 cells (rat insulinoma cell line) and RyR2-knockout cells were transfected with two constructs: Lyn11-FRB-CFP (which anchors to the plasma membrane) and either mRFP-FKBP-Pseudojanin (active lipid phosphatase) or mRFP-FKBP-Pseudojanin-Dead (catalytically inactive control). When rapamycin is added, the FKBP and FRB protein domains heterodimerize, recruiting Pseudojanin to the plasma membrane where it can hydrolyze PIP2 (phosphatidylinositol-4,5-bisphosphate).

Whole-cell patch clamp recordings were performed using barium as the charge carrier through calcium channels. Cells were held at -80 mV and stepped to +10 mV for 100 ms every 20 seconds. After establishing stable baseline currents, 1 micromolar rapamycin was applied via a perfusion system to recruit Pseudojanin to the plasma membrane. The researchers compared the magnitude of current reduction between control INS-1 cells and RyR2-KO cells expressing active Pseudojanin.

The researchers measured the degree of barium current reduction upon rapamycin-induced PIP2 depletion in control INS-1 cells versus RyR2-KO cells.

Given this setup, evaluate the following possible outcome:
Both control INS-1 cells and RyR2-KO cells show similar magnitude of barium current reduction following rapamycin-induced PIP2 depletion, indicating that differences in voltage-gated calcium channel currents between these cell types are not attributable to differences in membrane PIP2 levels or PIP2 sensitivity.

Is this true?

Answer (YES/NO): NO